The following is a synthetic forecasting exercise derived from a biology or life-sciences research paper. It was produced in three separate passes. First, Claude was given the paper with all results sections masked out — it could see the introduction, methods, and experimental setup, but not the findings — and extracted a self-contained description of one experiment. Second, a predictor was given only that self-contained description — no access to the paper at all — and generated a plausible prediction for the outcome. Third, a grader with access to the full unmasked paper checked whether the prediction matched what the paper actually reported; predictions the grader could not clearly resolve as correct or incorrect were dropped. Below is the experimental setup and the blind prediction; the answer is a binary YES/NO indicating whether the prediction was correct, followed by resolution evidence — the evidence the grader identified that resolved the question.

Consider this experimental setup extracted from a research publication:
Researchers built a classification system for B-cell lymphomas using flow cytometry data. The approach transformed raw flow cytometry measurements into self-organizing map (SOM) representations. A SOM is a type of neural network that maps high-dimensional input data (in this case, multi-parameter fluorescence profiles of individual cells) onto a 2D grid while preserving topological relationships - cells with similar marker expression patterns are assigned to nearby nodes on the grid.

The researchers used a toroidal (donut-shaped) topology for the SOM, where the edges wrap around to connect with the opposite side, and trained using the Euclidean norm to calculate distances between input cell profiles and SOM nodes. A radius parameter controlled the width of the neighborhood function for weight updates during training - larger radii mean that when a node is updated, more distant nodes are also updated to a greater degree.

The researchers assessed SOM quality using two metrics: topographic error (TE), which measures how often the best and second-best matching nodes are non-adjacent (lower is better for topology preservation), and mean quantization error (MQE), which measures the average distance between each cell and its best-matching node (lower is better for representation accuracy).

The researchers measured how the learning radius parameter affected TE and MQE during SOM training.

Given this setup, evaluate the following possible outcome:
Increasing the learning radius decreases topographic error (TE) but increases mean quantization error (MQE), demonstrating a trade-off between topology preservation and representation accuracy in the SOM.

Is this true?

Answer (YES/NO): YES